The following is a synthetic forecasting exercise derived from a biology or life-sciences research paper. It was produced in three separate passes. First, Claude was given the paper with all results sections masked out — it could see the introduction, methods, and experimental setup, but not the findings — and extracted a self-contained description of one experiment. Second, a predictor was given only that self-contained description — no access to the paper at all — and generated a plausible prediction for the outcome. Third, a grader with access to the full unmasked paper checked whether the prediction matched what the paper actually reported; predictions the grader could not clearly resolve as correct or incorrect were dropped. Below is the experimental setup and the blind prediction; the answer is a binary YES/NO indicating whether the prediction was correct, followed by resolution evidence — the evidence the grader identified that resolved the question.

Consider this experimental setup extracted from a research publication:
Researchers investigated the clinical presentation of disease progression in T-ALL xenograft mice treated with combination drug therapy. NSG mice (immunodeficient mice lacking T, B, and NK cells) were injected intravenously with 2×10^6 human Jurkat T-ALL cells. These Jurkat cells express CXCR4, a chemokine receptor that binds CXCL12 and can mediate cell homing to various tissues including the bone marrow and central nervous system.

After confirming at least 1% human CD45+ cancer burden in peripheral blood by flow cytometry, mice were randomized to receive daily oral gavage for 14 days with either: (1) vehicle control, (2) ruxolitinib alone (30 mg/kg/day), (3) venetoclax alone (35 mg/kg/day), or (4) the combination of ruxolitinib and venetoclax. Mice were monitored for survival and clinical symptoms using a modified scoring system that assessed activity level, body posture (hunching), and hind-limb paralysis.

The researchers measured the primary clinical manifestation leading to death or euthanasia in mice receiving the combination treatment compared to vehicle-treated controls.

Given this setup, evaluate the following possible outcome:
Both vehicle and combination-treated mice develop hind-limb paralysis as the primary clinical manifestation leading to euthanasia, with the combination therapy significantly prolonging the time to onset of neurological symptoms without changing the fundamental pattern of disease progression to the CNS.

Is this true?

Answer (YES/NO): NO